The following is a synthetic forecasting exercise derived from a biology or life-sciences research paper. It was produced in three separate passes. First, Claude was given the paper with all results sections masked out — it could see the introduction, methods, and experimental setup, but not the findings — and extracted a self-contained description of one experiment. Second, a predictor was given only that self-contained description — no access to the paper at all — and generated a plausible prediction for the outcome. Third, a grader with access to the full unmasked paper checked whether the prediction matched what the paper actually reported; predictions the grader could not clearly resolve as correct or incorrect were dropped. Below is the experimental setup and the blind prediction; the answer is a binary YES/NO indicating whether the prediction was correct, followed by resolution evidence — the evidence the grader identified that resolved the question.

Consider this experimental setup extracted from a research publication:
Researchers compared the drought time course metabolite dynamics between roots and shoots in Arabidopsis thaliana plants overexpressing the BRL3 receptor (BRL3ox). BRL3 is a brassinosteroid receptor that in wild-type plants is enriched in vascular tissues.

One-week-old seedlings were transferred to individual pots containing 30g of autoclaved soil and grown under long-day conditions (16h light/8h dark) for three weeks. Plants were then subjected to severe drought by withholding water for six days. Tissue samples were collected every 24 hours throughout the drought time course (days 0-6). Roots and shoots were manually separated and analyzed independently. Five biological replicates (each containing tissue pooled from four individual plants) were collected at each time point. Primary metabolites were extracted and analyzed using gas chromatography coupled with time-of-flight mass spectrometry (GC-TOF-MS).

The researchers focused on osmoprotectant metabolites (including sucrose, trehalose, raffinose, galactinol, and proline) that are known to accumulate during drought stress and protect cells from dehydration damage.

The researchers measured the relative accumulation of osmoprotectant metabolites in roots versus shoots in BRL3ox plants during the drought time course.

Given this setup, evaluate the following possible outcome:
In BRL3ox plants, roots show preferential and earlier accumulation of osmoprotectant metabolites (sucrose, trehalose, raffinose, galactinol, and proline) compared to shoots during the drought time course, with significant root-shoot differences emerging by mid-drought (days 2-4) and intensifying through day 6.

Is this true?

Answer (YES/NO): NO